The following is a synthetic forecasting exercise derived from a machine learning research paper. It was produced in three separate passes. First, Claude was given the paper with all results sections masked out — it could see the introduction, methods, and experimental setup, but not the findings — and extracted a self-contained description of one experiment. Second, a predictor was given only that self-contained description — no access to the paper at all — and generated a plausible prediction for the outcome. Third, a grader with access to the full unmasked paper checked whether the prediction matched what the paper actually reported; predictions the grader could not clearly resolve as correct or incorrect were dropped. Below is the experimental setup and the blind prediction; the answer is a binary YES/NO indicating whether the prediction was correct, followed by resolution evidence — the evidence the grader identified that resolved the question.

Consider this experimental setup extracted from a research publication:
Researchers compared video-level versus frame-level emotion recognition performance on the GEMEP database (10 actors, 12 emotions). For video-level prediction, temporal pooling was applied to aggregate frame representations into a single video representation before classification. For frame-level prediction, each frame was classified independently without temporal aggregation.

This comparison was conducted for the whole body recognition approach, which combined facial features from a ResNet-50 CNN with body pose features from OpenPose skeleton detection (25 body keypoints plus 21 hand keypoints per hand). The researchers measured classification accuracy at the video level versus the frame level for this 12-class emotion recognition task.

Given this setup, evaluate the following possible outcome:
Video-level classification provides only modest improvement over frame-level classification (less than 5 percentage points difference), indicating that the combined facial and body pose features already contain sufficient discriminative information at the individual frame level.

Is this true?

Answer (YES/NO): NO